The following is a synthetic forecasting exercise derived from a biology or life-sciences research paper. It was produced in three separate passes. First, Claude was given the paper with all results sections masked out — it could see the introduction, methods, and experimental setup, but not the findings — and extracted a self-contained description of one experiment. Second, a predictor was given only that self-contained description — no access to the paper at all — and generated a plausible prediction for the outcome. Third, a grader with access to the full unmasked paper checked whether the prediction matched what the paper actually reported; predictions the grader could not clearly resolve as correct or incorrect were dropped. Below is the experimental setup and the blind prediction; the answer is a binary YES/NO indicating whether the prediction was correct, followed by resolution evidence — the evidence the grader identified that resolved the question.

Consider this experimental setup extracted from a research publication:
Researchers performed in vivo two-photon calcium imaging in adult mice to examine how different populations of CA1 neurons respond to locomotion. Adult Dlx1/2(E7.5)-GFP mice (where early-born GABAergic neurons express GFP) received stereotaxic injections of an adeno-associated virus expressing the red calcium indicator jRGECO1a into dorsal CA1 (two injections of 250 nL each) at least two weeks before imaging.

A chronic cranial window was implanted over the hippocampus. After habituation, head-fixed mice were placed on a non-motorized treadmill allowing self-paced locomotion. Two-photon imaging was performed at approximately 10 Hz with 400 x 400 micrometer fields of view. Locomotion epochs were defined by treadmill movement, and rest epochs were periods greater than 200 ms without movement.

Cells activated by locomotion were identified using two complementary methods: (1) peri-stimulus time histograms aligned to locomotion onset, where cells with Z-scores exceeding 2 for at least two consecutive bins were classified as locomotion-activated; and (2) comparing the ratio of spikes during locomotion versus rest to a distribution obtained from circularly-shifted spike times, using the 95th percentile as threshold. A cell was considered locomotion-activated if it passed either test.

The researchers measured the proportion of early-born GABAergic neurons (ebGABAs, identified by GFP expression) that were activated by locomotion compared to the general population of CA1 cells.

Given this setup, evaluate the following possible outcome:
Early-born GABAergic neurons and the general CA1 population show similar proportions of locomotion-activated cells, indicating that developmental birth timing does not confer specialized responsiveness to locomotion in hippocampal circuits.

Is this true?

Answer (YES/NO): NO